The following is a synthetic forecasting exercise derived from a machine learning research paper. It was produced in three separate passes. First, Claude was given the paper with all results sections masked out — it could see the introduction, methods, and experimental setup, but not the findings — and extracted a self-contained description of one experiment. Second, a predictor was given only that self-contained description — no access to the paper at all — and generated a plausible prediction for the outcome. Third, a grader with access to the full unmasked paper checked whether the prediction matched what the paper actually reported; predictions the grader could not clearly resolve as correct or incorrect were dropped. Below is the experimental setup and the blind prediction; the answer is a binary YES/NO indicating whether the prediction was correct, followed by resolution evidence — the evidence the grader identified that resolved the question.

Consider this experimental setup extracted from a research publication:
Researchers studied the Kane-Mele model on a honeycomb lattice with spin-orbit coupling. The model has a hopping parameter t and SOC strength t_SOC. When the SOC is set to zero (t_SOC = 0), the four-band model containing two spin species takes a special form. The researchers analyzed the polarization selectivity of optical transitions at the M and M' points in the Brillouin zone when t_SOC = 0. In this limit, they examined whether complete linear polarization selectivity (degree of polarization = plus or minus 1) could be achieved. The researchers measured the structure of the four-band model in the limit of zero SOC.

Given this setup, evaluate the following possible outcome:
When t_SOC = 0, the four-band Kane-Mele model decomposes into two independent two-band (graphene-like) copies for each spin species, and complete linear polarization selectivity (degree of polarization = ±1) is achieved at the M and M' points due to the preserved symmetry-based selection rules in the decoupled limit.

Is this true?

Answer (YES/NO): YES